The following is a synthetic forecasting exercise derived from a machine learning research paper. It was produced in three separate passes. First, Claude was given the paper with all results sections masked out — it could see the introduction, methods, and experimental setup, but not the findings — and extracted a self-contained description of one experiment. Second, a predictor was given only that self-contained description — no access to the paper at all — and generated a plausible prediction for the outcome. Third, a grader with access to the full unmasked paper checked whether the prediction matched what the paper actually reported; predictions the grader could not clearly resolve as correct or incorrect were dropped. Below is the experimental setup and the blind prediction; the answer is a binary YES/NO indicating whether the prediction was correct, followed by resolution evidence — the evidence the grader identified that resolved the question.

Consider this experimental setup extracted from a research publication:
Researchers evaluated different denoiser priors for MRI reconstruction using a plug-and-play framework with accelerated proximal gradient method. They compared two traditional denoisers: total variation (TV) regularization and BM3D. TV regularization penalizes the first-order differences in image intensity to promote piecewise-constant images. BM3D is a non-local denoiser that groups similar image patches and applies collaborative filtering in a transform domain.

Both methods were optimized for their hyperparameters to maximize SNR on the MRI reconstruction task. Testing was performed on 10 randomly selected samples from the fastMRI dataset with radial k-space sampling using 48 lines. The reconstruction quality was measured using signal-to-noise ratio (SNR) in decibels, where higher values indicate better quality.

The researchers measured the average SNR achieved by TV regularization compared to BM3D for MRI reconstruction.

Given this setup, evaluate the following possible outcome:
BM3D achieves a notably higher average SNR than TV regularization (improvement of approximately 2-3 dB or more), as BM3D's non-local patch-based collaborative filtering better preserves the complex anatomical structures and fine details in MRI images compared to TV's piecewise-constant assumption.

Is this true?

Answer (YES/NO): NO